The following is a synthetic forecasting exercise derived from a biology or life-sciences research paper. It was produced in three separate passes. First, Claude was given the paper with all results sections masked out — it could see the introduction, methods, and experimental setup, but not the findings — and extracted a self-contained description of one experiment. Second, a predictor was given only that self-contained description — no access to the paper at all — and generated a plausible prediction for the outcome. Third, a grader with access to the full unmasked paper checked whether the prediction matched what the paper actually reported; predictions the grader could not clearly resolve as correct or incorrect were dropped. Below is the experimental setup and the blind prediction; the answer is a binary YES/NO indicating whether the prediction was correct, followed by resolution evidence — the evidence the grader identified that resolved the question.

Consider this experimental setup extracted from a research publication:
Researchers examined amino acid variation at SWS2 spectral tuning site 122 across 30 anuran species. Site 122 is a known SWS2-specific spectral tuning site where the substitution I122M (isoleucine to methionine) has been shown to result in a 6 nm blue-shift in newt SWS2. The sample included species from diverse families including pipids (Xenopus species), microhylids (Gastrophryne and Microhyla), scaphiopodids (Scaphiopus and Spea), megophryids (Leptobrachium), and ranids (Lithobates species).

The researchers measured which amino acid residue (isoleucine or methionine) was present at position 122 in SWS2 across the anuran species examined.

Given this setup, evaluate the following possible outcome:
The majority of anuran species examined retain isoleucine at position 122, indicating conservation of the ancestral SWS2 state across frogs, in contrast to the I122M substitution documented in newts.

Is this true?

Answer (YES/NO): NO